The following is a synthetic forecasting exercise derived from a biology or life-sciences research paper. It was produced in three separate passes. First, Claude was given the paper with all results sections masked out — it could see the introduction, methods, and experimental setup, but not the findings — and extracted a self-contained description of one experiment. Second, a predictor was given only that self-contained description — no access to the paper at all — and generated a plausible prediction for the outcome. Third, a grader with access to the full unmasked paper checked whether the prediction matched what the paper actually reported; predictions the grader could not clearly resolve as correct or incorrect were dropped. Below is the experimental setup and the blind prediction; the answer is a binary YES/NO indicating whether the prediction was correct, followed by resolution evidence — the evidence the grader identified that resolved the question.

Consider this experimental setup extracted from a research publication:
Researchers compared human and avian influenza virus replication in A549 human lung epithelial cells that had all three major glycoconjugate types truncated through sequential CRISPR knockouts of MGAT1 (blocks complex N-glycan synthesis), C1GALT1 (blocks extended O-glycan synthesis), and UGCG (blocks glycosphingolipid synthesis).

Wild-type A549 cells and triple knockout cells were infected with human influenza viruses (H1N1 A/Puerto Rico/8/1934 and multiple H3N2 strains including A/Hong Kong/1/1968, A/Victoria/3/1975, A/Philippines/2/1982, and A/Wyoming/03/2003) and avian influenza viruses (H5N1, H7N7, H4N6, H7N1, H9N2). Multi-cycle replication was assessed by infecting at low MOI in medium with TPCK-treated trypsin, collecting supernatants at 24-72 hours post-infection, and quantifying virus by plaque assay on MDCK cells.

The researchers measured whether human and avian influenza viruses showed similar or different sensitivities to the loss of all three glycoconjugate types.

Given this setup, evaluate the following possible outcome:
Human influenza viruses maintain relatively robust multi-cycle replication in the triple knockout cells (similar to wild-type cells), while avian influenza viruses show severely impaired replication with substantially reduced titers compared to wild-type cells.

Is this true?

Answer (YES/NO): NO